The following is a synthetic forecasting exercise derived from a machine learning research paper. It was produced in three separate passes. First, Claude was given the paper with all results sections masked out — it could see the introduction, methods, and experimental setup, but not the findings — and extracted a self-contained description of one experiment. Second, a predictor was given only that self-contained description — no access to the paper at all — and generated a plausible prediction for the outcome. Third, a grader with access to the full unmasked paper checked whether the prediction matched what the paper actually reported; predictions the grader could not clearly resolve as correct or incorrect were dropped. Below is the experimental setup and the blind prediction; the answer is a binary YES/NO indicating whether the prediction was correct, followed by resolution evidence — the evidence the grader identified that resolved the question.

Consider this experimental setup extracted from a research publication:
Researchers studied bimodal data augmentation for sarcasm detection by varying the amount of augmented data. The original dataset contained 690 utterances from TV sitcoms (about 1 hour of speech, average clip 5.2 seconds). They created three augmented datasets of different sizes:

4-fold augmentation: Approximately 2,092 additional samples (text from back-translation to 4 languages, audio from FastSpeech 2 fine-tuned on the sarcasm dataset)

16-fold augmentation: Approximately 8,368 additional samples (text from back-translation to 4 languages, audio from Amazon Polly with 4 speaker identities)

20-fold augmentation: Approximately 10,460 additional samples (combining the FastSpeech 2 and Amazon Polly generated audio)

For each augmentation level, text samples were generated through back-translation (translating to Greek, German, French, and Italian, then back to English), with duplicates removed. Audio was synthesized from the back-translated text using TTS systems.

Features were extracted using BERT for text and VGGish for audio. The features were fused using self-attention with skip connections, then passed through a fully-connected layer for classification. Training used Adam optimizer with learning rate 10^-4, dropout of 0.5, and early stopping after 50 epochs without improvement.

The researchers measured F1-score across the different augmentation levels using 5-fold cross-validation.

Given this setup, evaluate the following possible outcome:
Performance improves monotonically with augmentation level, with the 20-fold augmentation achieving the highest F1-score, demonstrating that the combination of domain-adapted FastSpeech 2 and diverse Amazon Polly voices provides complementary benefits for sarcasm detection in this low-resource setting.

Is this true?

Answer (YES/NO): YES